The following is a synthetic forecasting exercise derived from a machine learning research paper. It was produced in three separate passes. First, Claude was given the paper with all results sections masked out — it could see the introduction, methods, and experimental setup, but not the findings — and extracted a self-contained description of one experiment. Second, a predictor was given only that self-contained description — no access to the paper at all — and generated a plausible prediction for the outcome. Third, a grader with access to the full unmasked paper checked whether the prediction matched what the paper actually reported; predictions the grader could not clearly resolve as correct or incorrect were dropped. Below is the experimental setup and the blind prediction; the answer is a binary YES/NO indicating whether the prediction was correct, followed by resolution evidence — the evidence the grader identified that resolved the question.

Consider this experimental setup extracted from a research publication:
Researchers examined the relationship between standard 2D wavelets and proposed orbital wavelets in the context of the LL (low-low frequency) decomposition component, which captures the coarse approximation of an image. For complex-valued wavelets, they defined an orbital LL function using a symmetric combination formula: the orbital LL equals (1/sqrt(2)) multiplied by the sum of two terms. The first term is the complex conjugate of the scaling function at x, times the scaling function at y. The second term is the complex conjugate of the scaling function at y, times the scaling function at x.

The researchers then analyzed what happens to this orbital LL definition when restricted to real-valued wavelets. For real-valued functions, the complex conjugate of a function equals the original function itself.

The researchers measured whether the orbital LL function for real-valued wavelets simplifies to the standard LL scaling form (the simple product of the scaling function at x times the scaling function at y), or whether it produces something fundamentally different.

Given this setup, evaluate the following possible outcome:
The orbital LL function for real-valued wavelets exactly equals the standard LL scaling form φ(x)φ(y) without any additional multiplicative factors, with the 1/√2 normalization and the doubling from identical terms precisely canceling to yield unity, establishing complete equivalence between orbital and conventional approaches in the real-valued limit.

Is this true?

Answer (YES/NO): NO